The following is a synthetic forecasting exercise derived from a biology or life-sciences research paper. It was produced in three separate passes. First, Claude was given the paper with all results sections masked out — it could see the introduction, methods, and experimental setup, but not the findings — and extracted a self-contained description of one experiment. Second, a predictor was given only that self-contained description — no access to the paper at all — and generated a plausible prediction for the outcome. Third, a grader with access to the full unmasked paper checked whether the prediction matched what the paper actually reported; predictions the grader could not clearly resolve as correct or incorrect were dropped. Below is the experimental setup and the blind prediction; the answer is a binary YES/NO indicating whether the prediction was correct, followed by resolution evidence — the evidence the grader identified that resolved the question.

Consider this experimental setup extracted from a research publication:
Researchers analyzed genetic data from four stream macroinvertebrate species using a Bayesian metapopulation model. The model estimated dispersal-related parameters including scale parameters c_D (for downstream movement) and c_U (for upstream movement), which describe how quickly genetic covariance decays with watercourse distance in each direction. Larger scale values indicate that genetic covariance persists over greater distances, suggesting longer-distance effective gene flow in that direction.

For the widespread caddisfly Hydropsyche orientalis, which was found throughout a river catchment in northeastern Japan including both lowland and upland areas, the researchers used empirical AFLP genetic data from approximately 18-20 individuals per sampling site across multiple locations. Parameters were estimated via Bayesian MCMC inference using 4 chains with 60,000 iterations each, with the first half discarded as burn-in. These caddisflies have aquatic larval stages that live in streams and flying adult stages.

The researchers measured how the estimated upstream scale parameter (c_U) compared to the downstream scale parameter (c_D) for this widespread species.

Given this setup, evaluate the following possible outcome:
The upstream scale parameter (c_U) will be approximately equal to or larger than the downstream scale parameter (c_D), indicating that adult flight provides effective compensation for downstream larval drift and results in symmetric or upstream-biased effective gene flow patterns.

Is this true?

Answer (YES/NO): YES